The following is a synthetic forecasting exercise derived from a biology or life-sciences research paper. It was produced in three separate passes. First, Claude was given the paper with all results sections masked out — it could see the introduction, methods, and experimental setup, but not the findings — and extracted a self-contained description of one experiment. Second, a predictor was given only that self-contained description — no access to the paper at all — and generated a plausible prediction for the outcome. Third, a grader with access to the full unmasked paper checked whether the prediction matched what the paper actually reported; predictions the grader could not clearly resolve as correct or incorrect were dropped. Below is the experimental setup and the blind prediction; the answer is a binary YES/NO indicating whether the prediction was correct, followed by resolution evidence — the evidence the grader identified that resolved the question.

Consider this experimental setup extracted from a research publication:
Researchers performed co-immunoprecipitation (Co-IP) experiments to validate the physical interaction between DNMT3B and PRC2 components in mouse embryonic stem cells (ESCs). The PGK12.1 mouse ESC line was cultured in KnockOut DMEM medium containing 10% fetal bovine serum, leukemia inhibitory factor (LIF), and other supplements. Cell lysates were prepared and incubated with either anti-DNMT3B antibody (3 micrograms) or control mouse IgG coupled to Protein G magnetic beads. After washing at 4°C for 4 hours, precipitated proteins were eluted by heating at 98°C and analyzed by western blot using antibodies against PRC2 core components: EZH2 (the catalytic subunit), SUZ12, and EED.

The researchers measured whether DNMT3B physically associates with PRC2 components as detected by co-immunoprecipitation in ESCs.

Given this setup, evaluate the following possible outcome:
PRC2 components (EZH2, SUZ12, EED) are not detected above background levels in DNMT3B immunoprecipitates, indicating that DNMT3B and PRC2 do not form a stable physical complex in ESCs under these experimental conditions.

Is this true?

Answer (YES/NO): NO